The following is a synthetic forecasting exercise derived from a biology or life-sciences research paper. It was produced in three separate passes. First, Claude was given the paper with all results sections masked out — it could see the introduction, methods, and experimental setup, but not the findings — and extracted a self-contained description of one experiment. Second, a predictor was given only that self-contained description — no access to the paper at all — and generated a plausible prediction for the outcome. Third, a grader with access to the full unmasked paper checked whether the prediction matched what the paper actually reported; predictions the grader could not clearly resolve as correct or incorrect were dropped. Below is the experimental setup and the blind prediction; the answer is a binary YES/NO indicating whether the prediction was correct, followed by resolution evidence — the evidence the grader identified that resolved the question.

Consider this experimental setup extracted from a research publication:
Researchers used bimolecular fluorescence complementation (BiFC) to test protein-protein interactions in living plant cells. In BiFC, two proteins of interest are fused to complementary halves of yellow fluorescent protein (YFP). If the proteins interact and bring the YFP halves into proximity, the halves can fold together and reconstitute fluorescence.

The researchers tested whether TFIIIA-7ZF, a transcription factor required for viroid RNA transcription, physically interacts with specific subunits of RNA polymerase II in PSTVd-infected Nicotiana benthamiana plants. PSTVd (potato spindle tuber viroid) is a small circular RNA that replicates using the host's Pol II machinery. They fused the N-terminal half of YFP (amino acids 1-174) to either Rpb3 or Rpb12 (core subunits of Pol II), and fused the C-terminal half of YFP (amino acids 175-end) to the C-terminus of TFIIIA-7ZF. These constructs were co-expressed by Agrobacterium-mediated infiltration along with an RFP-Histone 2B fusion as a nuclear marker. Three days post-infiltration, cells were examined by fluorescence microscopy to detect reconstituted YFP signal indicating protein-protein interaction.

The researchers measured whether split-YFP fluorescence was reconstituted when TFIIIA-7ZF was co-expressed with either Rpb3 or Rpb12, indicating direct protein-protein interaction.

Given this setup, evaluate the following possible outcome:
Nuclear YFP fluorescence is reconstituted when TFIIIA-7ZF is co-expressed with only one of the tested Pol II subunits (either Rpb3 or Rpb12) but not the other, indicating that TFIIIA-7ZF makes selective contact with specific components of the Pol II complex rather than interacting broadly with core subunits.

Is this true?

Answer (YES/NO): YES